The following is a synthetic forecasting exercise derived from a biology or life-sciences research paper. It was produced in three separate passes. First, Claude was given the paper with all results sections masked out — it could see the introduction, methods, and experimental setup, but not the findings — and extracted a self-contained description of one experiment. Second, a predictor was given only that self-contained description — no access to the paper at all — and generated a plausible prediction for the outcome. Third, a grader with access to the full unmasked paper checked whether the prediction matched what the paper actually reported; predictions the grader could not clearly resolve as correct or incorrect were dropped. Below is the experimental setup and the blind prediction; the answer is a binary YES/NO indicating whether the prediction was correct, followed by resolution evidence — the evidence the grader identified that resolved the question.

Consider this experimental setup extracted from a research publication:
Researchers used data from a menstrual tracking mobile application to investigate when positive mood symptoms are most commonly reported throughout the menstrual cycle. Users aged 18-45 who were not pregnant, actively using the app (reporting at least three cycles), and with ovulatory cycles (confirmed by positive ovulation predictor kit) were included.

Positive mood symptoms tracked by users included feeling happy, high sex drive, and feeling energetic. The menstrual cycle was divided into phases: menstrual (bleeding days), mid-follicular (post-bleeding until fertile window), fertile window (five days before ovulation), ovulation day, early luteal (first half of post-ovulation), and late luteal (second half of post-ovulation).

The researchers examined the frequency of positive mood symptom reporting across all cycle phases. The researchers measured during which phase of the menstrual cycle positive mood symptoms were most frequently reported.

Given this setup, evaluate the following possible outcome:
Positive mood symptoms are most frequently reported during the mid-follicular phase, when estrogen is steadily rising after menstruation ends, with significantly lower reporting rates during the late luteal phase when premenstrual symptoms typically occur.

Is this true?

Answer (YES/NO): NO